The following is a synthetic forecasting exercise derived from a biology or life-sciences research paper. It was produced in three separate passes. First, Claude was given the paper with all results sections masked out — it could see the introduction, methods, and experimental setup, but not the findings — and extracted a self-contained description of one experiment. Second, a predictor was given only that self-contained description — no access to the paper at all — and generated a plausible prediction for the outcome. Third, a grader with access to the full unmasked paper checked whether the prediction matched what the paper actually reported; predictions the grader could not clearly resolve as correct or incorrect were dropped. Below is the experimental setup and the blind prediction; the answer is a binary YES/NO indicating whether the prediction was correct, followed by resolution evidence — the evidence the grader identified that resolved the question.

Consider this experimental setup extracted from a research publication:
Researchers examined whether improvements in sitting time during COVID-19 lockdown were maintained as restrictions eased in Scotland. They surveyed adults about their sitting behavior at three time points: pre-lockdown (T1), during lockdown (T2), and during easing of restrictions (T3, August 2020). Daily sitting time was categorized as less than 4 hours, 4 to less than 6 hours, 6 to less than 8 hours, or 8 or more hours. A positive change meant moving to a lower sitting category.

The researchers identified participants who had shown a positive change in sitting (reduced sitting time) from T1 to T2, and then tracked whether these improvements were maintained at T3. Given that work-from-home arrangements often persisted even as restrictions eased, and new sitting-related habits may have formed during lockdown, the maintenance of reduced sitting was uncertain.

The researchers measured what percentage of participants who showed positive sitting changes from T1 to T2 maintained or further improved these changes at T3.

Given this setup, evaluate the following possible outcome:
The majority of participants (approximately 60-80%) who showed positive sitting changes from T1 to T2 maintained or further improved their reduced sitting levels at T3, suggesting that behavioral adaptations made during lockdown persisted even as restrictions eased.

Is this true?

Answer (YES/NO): NO